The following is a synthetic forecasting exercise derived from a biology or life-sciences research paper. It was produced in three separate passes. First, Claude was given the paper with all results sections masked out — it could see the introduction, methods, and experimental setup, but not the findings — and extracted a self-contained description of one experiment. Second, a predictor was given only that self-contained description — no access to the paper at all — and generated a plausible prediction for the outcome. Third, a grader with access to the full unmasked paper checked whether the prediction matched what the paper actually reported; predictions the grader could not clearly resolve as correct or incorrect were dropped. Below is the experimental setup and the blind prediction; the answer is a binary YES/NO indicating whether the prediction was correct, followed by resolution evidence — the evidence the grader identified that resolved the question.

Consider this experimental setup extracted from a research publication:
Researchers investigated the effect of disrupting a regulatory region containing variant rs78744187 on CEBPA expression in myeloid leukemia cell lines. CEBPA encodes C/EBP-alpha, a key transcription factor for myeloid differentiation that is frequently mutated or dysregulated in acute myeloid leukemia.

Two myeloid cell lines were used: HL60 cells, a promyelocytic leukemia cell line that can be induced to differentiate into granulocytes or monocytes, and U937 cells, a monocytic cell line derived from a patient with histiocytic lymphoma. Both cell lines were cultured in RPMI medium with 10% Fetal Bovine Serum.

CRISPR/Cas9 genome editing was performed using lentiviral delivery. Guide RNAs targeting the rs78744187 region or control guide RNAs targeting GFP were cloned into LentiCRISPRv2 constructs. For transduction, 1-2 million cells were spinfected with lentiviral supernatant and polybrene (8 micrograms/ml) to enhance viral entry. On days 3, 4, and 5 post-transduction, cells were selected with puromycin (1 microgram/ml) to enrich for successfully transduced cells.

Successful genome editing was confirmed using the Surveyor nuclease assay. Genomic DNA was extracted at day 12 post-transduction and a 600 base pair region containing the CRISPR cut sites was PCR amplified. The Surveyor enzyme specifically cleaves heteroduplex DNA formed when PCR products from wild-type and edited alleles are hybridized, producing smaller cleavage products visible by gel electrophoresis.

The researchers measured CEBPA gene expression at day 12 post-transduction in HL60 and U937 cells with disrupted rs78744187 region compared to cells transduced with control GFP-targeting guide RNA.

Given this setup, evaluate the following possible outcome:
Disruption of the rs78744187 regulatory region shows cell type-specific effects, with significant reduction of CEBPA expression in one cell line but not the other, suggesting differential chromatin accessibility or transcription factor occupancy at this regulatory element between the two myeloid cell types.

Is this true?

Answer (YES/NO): NO